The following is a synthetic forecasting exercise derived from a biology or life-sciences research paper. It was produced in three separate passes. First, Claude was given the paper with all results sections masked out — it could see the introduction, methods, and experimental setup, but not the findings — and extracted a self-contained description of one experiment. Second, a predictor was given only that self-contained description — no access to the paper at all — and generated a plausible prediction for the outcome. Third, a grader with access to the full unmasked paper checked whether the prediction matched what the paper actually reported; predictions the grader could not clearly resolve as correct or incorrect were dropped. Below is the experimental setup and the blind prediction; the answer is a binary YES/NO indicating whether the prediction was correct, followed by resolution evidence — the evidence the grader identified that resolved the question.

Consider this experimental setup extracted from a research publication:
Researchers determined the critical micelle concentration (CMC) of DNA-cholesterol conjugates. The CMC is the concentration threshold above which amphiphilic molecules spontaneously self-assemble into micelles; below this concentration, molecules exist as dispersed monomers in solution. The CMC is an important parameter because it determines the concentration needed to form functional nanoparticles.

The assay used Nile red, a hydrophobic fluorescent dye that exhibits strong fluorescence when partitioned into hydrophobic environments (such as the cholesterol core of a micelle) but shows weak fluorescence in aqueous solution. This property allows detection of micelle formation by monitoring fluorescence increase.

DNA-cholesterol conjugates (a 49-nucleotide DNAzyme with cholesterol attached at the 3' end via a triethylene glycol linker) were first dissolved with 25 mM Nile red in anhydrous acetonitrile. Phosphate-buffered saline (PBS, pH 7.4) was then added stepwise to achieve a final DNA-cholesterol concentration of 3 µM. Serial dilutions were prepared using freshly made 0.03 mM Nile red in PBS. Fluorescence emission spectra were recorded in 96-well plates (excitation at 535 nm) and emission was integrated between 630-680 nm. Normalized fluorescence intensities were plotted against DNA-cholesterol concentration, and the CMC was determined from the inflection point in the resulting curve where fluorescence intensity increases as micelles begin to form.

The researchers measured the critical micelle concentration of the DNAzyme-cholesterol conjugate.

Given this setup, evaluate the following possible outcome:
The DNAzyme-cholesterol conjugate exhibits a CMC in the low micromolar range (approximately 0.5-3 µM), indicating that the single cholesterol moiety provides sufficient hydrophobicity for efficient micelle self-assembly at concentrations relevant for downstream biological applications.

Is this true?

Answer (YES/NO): NO